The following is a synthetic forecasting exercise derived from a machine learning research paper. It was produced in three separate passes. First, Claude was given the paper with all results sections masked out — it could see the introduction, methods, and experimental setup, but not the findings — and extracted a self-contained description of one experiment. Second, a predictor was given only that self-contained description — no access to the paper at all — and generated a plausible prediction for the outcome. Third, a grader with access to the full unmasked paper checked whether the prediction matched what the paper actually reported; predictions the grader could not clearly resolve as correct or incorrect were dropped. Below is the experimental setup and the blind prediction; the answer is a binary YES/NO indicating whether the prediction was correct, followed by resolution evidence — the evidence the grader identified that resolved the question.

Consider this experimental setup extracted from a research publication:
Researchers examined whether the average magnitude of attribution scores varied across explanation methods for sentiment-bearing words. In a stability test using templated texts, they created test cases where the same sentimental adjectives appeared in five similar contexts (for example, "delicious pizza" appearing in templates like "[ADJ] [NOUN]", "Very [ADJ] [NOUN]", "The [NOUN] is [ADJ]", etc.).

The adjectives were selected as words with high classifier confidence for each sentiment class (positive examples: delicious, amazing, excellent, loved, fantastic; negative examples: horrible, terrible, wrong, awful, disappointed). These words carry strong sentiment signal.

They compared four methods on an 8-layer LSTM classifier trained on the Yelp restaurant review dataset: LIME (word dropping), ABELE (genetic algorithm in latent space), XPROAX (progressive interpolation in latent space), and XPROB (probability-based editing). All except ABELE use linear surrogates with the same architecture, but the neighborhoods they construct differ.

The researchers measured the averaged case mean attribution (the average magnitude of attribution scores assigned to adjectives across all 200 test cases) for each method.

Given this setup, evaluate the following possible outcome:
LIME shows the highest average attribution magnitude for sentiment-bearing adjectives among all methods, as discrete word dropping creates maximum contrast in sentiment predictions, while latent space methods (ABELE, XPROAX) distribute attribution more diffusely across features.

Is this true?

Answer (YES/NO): NO